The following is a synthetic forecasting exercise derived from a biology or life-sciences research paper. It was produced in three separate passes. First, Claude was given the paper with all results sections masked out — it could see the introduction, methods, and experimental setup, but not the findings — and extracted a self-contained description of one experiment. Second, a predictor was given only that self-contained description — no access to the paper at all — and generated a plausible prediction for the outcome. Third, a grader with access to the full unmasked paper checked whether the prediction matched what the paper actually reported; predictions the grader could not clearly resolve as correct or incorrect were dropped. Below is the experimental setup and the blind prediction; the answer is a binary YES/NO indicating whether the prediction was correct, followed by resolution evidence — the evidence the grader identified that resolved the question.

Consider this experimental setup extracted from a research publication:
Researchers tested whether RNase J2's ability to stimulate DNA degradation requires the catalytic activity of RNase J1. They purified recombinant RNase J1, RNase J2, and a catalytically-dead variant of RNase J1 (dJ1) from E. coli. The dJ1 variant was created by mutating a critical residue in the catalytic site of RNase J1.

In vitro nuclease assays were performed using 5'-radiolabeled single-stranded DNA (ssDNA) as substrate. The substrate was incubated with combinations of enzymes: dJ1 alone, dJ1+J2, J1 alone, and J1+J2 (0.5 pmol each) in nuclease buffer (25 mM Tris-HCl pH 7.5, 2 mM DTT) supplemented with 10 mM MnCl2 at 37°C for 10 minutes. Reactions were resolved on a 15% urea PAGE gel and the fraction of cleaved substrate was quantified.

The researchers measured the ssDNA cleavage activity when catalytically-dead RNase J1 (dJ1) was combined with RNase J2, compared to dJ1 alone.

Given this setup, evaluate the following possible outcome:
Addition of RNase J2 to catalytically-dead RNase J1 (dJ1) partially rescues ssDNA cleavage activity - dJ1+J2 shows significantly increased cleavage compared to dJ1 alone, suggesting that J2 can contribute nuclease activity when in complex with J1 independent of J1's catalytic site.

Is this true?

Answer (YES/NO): NO